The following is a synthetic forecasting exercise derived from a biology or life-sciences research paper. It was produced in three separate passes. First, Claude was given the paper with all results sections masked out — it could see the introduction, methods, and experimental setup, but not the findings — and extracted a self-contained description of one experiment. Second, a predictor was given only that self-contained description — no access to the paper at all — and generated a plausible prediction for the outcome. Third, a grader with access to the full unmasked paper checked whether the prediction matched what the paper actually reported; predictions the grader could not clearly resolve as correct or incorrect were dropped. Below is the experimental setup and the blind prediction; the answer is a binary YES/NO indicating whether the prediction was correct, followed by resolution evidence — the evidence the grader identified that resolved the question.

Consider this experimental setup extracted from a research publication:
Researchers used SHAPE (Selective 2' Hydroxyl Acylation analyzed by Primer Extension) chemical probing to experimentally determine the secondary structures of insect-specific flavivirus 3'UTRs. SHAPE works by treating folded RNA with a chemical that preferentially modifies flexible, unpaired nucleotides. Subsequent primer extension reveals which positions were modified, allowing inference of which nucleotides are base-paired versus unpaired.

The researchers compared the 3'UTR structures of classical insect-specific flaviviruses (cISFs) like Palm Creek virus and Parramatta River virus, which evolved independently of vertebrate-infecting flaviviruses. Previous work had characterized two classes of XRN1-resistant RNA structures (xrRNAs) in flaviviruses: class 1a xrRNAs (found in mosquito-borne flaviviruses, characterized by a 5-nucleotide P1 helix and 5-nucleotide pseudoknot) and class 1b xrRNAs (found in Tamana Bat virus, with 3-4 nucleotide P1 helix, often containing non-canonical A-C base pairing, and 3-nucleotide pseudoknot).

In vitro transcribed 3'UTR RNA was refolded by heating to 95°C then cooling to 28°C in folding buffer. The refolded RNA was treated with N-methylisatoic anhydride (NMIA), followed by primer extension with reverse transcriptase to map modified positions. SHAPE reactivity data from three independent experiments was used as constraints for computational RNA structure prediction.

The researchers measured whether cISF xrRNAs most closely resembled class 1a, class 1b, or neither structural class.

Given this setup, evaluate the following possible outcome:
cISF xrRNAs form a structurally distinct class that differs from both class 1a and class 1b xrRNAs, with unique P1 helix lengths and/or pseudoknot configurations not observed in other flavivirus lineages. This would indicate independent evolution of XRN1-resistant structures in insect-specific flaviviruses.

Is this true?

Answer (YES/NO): NO